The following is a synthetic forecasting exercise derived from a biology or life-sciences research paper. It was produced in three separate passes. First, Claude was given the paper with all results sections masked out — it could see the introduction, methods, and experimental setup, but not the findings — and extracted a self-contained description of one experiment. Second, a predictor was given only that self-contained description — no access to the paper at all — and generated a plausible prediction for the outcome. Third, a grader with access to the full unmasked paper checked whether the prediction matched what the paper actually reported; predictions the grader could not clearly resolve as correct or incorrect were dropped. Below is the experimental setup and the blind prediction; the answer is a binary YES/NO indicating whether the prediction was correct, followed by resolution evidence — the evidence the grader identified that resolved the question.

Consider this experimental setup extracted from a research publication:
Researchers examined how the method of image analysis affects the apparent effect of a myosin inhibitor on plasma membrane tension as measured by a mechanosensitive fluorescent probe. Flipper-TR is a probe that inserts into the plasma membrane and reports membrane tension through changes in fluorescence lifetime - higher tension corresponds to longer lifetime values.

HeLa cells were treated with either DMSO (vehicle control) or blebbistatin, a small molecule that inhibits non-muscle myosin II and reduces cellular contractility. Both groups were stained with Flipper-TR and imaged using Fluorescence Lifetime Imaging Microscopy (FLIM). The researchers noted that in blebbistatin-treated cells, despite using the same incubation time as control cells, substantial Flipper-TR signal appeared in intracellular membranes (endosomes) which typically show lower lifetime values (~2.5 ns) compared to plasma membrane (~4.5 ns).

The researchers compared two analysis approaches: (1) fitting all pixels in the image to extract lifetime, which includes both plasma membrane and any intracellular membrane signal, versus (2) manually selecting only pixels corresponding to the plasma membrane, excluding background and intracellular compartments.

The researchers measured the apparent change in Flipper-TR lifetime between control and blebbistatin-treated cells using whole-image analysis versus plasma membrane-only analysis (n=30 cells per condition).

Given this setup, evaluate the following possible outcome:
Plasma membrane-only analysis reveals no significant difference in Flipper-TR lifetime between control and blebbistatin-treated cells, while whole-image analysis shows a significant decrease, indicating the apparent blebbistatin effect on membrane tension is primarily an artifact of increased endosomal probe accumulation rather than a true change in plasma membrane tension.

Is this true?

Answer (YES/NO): NO